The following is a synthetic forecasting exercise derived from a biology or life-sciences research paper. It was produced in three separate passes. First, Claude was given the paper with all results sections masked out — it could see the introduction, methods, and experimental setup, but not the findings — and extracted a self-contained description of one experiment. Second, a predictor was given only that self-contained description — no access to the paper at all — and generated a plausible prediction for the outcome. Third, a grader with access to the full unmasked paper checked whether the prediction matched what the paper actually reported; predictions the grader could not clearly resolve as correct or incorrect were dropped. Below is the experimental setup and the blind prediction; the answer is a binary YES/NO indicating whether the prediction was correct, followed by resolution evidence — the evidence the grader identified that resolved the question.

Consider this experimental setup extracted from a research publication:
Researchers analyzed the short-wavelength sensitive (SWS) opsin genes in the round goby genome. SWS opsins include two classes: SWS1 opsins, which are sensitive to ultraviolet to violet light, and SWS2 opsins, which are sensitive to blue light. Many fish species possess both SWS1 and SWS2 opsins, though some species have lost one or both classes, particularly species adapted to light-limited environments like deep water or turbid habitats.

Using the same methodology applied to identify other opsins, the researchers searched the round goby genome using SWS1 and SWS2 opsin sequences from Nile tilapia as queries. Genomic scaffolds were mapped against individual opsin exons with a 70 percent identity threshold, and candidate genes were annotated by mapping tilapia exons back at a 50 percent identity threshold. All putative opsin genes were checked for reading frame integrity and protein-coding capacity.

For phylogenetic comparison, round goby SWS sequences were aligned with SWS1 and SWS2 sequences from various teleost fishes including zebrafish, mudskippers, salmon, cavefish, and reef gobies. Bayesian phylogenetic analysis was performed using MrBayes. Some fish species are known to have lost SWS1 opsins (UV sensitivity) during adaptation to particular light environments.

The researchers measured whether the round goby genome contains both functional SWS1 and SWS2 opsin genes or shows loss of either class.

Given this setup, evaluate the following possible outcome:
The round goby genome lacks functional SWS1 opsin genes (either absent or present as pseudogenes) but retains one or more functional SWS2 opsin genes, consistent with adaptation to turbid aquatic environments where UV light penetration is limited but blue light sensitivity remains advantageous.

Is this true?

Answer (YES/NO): YES